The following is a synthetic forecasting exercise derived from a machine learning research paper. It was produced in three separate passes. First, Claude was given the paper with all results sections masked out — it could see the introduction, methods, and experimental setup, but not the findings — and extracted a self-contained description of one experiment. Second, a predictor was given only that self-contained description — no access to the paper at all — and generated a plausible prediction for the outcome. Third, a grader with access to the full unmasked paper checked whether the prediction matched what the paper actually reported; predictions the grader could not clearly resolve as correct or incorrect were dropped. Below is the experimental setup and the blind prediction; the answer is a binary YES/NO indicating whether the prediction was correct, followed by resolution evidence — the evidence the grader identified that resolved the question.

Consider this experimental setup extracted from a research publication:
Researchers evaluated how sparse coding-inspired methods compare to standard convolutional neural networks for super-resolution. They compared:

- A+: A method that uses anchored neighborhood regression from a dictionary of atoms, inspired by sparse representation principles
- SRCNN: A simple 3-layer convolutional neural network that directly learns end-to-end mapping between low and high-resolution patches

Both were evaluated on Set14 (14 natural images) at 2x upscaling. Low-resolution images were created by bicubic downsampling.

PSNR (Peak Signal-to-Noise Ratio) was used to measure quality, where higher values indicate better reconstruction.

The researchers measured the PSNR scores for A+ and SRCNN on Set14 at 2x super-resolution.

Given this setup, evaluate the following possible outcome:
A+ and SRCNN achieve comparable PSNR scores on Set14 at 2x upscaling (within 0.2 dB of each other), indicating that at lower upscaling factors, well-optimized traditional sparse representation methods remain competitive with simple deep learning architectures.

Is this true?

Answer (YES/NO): YES